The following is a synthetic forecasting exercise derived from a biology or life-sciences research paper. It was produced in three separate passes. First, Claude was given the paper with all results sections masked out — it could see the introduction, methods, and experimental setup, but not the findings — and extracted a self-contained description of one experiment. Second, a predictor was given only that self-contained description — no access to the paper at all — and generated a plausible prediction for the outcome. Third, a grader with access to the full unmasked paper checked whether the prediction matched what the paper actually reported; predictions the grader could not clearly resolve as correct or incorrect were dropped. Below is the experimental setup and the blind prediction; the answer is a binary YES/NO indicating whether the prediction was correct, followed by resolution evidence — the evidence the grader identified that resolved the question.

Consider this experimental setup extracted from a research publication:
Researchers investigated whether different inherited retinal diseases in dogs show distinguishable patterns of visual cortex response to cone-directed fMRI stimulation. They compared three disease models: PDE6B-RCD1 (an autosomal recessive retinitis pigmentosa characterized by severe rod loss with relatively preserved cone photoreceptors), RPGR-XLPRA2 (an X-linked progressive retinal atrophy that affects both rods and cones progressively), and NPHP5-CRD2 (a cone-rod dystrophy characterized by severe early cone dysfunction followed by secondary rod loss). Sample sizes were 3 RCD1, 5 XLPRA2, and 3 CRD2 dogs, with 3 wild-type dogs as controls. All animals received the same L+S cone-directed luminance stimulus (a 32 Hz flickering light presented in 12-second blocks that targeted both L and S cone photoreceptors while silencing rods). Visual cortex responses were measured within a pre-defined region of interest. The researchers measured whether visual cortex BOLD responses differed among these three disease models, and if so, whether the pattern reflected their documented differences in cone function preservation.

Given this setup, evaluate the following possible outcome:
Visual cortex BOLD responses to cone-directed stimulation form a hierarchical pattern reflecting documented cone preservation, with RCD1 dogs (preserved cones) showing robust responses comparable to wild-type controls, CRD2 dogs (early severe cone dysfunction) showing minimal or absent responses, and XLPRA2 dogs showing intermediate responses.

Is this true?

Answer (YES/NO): YES